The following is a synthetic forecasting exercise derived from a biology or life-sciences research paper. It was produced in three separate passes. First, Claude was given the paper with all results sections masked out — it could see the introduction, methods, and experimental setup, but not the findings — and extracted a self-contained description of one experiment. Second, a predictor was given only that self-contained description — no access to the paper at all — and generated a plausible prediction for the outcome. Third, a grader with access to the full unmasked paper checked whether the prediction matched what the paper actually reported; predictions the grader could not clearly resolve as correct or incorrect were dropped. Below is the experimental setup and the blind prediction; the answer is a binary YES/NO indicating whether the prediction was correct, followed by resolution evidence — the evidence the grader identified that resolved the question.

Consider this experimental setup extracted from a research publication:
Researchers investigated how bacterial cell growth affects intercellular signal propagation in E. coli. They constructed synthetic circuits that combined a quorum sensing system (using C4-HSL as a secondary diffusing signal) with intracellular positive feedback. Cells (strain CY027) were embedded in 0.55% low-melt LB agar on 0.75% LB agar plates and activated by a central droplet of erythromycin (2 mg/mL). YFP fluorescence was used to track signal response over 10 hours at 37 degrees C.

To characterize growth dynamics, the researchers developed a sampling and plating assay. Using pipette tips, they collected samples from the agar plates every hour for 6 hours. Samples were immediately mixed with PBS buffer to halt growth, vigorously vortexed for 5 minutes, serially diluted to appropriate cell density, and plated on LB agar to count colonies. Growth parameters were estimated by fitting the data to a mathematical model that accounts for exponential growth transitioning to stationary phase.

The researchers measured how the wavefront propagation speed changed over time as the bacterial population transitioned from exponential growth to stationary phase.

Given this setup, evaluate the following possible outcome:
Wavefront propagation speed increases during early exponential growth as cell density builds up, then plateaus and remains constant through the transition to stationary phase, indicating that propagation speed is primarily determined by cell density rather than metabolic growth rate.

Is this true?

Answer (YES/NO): NO